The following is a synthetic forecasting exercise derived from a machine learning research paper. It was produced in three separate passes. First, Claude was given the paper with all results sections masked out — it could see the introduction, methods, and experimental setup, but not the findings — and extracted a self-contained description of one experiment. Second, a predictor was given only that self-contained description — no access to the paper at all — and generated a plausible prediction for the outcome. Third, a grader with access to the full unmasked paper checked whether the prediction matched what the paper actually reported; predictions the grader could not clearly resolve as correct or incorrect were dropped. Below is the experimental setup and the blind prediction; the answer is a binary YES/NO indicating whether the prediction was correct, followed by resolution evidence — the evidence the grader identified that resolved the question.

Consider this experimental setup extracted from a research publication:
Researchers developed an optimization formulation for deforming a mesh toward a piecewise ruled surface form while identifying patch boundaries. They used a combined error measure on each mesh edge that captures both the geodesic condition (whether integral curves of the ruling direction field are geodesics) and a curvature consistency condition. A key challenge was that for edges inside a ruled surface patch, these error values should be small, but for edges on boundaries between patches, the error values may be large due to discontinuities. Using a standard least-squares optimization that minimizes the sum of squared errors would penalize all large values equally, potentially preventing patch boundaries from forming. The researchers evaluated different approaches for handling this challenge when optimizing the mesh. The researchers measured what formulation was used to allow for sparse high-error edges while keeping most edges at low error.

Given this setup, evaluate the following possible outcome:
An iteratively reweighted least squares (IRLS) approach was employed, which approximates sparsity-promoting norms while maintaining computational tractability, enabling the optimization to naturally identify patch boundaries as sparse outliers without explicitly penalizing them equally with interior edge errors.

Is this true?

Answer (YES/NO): NO